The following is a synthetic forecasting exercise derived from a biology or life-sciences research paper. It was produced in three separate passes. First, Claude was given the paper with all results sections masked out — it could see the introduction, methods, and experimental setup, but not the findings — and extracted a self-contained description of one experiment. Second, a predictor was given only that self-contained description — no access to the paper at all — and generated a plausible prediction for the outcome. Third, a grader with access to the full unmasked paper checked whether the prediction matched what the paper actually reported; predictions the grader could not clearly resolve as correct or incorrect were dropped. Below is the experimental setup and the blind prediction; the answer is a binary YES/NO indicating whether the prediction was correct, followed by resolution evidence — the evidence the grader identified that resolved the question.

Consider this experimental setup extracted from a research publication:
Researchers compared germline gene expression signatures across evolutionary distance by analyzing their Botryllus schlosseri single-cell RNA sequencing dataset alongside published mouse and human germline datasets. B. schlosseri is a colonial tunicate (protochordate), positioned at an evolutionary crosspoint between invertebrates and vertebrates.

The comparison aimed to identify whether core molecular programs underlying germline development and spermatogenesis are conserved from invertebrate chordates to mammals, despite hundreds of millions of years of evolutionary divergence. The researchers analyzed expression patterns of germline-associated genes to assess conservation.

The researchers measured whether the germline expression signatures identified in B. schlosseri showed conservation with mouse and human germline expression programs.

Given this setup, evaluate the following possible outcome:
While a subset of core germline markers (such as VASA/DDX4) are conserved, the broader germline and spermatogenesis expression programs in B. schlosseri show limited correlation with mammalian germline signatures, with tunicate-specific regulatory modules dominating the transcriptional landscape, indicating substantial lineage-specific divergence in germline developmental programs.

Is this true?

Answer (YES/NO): NO